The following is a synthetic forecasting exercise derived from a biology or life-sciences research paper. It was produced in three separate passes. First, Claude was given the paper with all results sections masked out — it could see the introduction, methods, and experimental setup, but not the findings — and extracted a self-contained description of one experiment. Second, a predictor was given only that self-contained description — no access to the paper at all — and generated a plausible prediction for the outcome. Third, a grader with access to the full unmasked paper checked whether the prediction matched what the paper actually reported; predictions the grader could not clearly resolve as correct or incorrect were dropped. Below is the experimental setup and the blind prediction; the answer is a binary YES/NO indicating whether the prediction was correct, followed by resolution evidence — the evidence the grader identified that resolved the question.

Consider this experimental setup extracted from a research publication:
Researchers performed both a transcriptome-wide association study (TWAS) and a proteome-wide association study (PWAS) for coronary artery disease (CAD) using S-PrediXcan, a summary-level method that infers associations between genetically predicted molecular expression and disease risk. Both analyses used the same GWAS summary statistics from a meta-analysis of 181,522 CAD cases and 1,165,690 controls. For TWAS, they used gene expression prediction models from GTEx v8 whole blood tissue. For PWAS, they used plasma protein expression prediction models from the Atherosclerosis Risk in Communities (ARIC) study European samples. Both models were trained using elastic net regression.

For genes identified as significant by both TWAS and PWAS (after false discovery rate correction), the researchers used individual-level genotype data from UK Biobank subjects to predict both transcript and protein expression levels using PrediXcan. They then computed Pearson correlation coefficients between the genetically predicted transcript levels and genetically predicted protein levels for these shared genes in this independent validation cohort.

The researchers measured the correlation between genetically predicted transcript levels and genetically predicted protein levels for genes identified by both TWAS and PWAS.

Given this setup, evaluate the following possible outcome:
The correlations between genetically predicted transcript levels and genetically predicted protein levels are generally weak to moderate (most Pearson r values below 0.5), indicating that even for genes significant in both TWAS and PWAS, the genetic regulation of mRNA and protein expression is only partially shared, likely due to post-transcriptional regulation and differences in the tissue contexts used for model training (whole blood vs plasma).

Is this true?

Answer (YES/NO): NO